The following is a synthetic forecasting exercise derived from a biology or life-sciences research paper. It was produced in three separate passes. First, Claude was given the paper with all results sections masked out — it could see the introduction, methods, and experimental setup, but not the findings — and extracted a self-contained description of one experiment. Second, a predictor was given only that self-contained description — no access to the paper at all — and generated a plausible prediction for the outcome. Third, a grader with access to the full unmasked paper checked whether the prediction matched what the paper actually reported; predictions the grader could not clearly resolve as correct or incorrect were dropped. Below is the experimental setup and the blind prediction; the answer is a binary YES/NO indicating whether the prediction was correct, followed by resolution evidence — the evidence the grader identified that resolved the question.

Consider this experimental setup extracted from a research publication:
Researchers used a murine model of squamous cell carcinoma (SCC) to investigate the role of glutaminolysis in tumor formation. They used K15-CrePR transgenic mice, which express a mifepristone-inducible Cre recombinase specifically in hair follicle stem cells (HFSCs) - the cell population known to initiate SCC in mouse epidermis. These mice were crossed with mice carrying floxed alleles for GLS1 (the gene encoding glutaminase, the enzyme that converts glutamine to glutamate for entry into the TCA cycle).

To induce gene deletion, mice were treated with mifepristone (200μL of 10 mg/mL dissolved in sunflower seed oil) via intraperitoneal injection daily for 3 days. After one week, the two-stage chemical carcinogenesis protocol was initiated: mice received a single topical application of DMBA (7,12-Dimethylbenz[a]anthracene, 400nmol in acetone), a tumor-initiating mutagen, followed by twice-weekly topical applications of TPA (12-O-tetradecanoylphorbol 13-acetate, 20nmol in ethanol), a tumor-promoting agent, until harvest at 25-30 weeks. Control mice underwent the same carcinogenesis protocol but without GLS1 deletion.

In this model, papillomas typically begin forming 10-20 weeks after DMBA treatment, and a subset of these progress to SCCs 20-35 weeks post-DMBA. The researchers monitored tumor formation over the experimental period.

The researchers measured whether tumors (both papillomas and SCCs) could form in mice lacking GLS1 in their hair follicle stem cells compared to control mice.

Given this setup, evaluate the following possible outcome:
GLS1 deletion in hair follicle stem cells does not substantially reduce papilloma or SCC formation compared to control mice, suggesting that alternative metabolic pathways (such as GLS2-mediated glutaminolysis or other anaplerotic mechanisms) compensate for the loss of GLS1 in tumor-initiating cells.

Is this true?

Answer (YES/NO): NO